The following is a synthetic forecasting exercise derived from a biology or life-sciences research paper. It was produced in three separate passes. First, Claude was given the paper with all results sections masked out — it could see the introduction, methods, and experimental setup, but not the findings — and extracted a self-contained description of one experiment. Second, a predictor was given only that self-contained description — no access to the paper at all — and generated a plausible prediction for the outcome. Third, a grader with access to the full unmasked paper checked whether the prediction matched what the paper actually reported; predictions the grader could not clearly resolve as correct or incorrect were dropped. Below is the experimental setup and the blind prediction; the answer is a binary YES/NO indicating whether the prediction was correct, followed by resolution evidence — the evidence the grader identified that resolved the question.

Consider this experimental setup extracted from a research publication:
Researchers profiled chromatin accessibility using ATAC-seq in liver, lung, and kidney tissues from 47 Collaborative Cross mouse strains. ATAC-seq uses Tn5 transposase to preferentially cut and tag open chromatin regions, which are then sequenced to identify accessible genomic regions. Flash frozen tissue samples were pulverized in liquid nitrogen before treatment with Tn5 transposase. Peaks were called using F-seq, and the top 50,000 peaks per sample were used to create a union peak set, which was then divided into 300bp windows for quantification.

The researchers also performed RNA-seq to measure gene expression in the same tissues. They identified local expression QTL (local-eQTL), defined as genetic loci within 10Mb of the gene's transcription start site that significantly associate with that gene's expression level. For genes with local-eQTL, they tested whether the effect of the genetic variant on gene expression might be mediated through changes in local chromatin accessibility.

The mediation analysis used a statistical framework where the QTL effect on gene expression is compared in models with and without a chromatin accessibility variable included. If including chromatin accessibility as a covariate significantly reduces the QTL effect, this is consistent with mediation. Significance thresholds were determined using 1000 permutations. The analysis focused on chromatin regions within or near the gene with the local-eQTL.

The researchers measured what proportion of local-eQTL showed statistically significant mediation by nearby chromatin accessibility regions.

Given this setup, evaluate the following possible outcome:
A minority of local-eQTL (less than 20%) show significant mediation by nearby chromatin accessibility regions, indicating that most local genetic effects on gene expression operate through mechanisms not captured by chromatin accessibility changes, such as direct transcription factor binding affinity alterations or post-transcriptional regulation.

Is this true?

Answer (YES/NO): YES